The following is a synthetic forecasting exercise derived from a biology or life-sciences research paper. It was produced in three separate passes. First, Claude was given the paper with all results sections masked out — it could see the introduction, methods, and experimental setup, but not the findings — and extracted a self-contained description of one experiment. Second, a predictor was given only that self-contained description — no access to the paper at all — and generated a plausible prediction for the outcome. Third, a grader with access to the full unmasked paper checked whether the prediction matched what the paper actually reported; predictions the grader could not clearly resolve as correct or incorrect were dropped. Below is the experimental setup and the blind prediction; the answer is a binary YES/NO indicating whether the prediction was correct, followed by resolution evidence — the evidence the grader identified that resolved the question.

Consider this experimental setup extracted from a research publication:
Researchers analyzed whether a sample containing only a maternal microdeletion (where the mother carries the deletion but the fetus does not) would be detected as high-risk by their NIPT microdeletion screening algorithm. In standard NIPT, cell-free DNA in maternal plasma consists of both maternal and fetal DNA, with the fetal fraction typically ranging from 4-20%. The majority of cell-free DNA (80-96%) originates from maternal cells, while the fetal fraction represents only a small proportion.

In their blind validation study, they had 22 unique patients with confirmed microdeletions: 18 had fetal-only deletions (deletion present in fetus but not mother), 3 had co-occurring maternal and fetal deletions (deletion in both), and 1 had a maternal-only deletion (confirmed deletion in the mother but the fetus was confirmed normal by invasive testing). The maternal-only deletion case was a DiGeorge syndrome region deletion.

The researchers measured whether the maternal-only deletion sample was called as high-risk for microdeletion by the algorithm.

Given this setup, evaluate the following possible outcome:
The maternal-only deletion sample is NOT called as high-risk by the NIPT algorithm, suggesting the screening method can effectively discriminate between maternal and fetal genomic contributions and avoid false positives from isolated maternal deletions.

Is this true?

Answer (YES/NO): NO